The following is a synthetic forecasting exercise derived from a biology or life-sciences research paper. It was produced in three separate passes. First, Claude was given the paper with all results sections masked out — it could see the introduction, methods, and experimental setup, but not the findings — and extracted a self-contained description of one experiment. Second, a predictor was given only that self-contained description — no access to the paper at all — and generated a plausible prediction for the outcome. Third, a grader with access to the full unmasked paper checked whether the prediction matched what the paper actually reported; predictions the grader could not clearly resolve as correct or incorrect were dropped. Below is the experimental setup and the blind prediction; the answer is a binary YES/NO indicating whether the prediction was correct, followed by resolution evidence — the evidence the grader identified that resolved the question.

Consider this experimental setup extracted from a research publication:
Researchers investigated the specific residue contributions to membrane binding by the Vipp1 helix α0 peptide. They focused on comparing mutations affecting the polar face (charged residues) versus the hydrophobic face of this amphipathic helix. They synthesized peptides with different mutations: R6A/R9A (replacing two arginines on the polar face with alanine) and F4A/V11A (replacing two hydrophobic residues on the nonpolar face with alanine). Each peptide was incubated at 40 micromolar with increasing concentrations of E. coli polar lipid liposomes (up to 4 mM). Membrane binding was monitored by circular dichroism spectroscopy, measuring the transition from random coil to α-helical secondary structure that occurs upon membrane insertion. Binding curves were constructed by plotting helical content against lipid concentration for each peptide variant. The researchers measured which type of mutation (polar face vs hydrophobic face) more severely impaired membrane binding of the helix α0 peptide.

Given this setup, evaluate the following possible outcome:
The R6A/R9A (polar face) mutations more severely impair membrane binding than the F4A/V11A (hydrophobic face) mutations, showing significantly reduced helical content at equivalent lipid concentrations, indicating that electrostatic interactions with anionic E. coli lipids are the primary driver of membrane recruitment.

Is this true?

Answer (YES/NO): NO